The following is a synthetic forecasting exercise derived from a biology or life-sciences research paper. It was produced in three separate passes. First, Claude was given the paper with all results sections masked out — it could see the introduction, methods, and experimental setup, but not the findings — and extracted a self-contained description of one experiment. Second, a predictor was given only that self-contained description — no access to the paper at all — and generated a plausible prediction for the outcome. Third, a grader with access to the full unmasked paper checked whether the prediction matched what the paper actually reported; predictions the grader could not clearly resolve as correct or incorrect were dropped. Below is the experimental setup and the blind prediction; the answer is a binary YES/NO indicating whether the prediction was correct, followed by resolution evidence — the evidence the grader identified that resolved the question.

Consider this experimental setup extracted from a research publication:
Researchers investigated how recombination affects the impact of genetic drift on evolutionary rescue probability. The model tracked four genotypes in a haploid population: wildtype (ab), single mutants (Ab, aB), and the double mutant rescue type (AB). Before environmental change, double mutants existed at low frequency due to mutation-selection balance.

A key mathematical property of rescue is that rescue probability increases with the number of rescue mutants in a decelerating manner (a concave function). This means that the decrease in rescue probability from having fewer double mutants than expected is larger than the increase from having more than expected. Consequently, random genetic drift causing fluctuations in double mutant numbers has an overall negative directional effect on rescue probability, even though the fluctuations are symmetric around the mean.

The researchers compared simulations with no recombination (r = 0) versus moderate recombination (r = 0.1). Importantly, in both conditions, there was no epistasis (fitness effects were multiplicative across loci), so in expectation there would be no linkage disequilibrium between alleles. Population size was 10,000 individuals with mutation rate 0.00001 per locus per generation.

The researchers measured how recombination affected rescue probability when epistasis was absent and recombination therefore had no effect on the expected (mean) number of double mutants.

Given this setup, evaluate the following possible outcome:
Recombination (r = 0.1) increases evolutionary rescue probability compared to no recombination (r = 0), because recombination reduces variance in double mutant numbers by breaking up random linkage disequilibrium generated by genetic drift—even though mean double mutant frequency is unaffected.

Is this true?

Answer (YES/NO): YES